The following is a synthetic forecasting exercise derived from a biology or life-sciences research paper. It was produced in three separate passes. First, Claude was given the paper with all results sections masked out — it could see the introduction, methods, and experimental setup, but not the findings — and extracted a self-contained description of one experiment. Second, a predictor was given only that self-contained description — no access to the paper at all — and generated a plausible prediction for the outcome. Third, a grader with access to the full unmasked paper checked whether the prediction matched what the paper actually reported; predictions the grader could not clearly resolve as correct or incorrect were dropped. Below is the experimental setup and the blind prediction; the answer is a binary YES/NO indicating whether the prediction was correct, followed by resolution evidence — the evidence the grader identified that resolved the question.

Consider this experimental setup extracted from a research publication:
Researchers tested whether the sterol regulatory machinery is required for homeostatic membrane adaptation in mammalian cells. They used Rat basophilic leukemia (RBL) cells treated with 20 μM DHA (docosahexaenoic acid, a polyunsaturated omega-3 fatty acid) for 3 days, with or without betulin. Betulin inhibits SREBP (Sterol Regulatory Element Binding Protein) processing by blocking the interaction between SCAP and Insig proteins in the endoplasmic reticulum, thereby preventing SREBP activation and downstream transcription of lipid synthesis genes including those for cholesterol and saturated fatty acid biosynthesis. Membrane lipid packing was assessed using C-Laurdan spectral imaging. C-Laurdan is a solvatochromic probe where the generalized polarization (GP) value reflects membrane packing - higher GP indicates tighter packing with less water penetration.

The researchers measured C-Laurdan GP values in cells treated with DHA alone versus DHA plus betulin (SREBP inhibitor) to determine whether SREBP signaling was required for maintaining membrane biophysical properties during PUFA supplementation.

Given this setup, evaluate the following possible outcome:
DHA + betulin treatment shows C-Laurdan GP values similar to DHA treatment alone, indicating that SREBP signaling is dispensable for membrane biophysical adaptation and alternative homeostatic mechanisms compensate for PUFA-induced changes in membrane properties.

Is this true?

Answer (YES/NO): NO